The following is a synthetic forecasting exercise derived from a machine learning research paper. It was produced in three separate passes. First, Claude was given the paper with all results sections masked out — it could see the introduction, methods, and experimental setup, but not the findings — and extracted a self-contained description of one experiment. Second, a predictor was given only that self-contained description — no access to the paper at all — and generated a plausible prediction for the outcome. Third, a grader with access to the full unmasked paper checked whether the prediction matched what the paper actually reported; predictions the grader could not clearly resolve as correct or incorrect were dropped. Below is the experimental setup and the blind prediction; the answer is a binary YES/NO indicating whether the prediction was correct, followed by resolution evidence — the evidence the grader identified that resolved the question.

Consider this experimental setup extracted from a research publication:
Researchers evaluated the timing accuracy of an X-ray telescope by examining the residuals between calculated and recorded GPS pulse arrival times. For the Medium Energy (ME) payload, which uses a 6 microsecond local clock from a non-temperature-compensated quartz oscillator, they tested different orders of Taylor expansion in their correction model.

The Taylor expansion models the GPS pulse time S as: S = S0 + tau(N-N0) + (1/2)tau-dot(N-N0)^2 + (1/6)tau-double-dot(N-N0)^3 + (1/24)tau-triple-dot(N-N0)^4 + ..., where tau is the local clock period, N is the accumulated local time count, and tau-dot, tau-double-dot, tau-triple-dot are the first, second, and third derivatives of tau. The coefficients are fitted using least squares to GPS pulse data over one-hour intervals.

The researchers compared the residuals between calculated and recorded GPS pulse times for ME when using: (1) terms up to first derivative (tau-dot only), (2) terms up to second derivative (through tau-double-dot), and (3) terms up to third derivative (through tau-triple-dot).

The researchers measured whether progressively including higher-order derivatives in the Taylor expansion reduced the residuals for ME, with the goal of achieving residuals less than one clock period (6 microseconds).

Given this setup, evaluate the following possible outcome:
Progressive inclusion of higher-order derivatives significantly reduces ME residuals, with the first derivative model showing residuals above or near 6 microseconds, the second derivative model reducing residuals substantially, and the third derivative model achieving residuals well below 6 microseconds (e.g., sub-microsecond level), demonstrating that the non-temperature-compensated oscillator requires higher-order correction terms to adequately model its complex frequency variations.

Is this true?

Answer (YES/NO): NO